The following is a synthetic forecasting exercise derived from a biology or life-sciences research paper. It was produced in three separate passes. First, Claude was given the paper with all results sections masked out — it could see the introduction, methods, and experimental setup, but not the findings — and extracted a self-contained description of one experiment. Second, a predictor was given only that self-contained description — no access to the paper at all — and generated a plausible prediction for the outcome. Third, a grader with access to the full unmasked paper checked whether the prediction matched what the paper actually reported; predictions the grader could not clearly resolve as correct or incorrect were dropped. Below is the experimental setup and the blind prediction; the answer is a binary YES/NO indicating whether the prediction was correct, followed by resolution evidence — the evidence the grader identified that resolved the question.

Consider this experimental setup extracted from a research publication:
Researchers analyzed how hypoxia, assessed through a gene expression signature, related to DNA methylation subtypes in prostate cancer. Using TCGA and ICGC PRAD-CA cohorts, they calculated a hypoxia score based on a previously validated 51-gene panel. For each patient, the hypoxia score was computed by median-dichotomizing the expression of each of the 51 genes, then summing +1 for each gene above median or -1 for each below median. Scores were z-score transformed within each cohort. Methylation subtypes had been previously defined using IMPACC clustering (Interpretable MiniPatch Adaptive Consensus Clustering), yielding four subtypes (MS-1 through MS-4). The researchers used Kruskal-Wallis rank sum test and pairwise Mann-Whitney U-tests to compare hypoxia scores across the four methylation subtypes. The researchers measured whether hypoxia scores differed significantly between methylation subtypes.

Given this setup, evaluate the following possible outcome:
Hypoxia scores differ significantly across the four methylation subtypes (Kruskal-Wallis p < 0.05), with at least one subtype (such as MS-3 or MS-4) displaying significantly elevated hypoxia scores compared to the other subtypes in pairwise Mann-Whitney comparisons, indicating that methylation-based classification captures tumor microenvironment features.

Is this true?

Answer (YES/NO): NO